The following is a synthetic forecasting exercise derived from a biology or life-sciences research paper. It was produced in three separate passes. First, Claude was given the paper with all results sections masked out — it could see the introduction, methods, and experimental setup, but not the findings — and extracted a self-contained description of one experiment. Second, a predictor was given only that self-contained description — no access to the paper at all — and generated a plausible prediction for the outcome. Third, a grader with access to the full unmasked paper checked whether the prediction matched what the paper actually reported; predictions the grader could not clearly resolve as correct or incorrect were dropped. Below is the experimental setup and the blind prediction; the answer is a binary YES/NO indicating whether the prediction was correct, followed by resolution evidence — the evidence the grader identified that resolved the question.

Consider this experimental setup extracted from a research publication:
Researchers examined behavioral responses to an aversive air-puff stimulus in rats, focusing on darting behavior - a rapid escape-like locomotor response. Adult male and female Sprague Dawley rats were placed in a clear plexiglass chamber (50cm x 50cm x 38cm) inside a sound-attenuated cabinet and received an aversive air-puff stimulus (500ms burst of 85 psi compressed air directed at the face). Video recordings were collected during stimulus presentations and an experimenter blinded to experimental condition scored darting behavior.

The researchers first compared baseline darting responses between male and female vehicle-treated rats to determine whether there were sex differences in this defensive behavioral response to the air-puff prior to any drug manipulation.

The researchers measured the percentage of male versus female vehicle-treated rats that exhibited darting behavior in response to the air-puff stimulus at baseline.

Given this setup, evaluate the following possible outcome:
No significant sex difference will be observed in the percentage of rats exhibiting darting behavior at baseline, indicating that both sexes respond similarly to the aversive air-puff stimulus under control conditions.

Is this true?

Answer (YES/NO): NO